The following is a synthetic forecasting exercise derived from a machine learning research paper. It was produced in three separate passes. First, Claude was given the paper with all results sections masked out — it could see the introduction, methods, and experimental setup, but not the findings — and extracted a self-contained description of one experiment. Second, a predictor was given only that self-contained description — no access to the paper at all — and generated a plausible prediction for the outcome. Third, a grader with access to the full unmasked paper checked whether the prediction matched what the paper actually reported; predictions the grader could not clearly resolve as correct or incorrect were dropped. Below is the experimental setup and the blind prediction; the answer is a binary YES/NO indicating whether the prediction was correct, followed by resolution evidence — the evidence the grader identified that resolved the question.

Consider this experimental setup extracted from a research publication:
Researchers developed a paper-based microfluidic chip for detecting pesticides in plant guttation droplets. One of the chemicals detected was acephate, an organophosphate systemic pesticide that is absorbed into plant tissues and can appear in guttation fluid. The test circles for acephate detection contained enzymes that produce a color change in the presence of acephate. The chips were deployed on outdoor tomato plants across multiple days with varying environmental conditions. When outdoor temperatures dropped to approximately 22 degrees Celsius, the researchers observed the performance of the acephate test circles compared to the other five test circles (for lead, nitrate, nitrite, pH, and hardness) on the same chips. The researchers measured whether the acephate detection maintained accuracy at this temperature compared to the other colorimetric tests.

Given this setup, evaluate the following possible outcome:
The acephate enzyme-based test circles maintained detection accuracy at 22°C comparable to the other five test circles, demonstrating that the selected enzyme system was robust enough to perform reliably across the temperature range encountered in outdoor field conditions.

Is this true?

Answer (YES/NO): NO